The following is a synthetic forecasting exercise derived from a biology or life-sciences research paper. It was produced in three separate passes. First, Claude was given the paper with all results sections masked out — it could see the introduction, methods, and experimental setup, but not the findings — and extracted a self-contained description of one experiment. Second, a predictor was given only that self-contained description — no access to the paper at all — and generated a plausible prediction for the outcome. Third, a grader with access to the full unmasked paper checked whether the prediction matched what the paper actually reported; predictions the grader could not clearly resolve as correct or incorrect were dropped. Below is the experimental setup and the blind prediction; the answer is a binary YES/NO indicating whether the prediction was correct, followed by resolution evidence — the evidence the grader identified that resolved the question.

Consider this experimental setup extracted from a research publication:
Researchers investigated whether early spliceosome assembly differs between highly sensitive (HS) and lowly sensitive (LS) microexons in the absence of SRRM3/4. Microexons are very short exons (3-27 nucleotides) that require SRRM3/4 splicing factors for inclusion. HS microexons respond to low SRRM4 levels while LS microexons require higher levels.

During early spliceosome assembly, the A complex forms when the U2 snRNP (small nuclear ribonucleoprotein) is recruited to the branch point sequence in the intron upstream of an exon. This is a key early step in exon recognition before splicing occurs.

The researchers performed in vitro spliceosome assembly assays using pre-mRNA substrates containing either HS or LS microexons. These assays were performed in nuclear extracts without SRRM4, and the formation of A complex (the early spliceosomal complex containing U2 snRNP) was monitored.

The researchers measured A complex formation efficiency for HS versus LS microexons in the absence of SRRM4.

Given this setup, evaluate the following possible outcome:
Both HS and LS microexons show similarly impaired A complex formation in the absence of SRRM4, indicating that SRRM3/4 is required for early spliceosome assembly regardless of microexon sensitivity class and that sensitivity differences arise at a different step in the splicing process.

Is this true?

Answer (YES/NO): NO